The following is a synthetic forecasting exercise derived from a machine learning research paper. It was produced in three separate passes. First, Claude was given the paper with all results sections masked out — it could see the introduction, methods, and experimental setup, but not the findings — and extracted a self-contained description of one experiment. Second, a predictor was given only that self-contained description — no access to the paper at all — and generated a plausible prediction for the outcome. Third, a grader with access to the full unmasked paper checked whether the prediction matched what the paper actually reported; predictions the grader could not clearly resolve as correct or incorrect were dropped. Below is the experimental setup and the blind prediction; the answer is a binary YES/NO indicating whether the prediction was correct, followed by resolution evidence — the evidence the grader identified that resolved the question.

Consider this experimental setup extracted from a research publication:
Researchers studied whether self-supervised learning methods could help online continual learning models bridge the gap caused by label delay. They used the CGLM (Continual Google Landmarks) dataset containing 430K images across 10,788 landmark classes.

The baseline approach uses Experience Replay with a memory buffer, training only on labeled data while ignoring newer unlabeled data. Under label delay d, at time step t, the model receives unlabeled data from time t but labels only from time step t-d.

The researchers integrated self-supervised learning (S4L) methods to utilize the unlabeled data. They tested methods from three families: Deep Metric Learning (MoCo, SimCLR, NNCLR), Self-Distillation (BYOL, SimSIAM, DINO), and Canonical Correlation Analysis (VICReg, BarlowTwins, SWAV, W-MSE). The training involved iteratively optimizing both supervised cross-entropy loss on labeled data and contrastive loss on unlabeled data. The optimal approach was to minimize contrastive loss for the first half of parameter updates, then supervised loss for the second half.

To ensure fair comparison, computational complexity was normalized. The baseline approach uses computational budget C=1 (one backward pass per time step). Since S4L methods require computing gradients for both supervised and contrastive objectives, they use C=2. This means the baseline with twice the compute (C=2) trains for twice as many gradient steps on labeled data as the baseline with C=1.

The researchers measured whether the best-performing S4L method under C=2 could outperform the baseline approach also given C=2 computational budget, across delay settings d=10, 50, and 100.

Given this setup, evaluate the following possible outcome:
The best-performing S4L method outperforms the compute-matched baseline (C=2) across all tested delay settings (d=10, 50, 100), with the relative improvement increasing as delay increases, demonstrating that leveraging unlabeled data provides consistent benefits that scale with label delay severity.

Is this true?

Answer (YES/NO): NO